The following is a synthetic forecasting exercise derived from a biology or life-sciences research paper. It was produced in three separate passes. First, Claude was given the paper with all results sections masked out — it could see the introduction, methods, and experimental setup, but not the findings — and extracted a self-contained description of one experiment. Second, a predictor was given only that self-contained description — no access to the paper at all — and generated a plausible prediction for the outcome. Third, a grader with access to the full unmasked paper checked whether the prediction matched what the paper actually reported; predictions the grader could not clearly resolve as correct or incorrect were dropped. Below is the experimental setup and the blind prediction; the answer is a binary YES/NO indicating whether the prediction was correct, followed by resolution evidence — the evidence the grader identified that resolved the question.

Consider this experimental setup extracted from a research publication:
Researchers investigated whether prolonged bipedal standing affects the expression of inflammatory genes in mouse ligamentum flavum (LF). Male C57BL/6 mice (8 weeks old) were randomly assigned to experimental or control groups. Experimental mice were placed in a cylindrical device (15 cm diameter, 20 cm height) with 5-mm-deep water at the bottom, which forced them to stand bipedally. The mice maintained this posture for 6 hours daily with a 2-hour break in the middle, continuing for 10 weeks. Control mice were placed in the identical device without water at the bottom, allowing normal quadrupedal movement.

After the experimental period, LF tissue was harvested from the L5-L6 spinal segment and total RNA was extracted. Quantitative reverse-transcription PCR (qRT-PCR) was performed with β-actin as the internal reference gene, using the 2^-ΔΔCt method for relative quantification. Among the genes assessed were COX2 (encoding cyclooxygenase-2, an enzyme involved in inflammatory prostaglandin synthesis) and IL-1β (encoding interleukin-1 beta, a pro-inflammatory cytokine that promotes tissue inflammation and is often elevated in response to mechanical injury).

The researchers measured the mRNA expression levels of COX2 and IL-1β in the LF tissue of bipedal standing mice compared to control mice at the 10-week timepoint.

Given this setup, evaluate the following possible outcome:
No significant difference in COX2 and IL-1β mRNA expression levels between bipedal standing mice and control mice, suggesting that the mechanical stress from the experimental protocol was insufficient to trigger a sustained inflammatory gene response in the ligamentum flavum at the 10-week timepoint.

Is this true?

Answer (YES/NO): NO